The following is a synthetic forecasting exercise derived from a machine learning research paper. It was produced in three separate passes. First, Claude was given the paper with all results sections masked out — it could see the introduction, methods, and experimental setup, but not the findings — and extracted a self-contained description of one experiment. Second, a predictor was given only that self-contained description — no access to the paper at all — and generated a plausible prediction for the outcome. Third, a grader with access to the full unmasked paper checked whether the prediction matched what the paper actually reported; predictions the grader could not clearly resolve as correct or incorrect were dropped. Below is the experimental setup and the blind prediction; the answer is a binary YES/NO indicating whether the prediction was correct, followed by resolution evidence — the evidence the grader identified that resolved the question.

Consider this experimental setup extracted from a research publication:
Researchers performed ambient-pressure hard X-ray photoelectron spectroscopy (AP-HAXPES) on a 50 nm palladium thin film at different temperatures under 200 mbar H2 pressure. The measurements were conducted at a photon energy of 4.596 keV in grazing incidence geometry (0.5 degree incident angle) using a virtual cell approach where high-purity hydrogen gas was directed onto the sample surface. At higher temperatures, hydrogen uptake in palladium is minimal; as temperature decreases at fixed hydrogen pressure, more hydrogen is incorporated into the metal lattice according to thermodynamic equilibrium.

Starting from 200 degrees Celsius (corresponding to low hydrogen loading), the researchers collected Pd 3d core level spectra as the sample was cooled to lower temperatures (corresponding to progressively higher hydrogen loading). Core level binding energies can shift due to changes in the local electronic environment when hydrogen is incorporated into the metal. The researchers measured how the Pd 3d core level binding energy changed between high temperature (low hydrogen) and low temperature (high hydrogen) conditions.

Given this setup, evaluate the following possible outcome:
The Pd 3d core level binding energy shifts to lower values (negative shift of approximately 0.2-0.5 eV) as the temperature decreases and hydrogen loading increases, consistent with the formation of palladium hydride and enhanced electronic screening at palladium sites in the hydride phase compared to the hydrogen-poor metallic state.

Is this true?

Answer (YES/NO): YES